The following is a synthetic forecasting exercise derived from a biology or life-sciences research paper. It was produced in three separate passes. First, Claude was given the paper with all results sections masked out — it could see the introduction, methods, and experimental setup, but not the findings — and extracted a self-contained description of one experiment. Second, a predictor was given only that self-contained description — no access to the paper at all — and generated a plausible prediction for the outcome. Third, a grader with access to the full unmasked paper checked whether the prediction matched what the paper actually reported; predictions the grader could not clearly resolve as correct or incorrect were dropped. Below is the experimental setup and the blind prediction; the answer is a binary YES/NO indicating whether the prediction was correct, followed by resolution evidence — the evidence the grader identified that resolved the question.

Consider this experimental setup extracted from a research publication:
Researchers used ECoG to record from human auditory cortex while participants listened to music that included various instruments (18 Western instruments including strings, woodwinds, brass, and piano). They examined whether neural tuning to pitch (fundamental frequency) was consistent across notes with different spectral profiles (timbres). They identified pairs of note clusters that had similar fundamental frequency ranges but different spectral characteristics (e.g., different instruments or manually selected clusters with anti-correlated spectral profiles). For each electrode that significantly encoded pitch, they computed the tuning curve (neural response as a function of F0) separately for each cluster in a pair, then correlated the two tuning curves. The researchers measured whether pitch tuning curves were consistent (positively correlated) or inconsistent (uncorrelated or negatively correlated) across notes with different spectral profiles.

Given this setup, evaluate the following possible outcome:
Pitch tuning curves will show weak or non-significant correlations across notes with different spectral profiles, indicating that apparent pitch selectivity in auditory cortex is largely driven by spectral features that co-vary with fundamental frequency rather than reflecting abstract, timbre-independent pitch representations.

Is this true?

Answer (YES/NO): NO